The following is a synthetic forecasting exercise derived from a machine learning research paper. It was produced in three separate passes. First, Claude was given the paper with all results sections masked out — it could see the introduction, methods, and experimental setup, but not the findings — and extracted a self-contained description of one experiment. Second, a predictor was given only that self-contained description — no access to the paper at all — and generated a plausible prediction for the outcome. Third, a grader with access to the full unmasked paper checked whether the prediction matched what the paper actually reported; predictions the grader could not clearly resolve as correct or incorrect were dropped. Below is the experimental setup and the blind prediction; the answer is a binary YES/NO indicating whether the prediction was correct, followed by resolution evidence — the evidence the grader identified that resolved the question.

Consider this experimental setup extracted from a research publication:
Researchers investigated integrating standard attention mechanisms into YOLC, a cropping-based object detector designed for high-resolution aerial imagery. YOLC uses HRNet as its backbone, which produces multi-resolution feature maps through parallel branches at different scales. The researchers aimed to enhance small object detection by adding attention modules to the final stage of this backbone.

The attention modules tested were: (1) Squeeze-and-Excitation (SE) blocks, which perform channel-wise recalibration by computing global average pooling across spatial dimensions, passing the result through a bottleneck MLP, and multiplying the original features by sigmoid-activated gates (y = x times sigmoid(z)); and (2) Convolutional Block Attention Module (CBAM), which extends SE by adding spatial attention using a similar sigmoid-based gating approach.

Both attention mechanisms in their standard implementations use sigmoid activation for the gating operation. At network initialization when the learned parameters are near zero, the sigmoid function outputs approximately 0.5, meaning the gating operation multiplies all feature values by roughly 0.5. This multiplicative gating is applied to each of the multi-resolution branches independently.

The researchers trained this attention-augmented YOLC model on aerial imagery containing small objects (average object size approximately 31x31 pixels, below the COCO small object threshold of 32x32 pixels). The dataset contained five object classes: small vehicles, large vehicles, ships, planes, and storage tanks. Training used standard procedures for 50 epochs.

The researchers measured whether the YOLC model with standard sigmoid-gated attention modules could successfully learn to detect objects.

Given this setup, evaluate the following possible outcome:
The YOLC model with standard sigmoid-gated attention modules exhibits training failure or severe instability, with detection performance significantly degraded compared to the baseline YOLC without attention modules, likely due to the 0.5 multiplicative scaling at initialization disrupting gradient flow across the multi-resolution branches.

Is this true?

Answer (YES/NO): YES